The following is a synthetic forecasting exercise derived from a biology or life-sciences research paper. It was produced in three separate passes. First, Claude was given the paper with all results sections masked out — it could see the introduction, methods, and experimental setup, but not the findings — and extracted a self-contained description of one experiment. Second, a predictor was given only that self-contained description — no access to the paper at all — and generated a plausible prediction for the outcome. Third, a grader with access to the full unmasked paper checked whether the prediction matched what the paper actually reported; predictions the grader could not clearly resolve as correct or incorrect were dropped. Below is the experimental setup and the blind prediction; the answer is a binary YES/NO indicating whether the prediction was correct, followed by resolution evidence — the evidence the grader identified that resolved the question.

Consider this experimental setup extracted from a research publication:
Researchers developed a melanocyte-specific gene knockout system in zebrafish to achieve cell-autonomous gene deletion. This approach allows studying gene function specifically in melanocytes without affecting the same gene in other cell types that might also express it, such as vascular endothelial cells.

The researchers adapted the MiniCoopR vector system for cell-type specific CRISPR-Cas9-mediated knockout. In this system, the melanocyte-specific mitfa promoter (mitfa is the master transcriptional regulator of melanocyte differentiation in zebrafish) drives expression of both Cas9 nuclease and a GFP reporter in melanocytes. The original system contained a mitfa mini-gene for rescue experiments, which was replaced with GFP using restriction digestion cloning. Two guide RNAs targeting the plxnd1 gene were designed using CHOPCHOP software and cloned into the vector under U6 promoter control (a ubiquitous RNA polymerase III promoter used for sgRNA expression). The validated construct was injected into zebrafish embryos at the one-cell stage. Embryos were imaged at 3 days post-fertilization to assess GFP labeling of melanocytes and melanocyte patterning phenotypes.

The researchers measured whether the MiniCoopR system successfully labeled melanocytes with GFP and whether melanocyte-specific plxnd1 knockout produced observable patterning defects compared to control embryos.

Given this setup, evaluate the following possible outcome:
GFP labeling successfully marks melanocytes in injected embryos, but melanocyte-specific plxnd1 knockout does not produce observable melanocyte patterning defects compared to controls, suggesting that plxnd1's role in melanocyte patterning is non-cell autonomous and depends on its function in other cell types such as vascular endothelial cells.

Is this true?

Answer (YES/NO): NO